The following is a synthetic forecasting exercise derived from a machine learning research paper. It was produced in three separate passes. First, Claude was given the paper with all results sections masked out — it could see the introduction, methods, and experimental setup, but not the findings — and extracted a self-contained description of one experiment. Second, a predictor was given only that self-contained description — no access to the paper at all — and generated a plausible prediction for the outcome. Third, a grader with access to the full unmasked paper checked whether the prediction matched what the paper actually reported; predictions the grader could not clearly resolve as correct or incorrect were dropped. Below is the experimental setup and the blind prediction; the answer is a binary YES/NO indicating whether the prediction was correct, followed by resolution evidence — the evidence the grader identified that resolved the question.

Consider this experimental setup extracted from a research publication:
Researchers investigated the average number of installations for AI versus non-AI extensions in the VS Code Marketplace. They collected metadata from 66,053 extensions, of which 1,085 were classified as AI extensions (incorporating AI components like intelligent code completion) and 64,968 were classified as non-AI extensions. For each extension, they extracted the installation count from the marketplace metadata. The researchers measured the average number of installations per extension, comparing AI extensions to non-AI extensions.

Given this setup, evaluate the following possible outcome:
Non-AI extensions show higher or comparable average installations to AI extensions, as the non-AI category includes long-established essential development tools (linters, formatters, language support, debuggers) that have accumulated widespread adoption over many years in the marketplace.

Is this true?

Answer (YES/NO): NO